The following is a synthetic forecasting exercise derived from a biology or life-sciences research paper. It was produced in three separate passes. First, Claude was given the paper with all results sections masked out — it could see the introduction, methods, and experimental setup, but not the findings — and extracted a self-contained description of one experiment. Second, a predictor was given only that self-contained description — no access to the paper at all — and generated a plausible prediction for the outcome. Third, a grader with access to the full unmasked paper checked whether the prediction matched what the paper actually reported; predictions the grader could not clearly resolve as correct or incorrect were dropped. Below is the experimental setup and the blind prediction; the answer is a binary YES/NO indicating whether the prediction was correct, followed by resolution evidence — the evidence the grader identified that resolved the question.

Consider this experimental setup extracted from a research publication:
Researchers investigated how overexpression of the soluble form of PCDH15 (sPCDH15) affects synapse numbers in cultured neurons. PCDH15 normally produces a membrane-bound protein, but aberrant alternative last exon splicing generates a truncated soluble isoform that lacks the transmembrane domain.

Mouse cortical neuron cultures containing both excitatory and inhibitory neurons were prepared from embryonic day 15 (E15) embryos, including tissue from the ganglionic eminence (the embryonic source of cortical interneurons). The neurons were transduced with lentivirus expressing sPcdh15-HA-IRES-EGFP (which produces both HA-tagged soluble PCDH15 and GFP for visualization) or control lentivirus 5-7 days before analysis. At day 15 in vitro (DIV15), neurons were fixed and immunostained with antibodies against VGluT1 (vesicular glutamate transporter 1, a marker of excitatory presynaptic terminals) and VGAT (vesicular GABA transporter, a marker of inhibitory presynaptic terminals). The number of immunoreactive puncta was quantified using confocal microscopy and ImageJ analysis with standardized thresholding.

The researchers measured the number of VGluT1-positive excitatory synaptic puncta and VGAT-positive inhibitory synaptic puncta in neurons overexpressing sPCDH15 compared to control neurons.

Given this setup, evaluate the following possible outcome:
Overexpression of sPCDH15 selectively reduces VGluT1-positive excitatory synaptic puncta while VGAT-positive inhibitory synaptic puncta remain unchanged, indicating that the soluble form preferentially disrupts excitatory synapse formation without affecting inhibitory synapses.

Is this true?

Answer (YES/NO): NO